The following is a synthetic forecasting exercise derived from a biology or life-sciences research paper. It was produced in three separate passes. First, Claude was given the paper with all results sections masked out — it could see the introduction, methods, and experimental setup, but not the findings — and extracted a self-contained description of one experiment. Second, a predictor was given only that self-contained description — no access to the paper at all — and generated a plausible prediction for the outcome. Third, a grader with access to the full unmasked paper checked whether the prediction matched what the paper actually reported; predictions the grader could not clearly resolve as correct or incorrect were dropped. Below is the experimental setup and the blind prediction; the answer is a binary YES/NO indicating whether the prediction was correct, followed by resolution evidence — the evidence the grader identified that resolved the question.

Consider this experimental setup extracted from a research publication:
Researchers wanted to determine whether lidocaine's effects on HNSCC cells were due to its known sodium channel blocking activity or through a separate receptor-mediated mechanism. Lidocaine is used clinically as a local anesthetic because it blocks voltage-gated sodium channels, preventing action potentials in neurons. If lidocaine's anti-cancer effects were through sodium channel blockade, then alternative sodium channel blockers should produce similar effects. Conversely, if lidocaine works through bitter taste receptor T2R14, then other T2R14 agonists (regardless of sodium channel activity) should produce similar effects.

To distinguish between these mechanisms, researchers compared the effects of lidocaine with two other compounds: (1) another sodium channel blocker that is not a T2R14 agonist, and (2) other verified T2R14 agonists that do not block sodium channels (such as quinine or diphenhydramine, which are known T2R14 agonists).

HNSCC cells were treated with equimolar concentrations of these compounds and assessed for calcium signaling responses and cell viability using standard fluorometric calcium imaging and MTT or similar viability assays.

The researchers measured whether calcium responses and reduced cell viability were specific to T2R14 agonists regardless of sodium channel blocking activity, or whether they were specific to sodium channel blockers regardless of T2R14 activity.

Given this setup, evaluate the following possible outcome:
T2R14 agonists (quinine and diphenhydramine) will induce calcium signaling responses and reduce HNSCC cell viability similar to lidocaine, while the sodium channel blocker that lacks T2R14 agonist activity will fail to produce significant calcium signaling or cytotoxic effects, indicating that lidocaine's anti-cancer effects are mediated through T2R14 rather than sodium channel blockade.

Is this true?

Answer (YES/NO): NO